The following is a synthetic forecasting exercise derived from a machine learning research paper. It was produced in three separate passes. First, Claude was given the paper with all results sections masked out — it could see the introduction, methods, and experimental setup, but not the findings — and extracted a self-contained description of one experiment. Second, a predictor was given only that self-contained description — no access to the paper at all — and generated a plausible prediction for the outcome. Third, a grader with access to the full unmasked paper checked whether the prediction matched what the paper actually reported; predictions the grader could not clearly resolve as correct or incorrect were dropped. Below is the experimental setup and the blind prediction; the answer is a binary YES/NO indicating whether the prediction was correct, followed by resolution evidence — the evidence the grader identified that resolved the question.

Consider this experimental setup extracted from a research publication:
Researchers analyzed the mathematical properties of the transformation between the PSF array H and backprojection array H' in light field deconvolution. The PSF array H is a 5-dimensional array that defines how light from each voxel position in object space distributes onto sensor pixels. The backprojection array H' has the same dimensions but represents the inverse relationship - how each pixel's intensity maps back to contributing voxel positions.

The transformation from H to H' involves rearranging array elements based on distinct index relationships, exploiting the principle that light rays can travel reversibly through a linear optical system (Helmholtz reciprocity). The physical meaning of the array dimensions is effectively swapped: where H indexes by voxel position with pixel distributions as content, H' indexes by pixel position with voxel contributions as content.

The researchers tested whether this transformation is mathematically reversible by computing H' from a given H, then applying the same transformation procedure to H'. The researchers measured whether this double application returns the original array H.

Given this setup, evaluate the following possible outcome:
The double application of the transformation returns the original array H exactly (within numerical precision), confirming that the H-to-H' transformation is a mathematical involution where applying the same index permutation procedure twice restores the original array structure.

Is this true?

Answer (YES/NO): YES